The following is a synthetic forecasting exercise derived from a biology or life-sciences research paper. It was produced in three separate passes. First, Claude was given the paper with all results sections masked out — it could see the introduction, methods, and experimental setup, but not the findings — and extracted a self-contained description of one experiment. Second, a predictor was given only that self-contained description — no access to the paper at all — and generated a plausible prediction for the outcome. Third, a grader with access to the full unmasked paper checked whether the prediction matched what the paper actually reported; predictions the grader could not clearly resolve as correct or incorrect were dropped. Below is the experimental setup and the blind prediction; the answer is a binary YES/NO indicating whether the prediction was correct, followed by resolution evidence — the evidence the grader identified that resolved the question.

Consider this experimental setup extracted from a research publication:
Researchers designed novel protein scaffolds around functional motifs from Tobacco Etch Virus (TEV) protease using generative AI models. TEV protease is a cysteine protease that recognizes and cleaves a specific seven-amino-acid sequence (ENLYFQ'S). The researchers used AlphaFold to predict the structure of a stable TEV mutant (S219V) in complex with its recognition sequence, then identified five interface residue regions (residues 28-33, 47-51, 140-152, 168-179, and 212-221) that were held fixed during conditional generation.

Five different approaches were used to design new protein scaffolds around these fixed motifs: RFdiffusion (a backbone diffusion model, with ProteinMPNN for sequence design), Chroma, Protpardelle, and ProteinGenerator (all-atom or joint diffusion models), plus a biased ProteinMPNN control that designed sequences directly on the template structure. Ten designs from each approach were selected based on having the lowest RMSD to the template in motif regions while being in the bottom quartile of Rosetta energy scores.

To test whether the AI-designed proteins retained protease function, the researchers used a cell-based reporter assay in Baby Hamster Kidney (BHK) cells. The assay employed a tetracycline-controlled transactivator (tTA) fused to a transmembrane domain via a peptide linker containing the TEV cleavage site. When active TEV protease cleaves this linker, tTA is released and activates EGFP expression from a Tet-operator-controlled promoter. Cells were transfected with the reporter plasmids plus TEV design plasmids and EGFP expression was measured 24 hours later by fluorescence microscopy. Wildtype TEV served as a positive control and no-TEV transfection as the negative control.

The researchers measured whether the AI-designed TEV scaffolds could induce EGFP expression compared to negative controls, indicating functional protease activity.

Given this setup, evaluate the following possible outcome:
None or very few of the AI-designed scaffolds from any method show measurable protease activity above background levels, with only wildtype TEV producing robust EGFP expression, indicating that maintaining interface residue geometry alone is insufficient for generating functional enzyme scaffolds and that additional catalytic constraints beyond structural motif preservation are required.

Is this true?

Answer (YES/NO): NO